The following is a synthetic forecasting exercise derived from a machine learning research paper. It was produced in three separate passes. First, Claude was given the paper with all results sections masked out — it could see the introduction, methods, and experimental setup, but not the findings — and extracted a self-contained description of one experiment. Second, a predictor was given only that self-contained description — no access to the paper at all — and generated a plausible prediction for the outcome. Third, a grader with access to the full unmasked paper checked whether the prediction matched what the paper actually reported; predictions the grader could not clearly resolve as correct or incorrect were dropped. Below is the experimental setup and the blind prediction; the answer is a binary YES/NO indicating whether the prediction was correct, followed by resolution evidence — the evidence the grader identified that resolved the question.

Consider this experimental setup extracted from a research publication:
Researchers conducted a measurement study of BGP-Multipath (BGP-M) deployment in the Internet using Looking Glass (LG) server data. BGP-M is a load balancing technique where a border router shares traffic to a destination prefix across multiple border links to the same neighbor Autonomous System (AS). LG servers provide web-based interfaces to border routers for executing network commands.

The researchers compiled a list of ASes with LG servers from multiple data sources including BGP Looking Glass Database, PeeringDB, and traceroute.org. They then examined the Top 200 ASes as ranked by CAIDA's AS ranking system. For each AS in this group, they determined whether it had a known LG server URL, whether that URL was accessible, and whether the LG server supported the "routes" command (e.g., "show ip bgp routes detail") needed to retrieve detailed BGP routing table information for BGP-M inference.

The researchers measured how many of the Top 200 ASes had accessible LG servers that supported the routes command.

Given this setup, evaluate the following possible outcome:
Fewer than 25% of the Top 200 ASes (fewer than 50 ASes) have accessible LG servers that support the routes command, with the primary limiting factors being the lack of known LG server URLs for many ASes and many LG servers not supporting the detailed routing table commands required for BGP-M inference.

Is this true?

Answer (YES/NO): NO